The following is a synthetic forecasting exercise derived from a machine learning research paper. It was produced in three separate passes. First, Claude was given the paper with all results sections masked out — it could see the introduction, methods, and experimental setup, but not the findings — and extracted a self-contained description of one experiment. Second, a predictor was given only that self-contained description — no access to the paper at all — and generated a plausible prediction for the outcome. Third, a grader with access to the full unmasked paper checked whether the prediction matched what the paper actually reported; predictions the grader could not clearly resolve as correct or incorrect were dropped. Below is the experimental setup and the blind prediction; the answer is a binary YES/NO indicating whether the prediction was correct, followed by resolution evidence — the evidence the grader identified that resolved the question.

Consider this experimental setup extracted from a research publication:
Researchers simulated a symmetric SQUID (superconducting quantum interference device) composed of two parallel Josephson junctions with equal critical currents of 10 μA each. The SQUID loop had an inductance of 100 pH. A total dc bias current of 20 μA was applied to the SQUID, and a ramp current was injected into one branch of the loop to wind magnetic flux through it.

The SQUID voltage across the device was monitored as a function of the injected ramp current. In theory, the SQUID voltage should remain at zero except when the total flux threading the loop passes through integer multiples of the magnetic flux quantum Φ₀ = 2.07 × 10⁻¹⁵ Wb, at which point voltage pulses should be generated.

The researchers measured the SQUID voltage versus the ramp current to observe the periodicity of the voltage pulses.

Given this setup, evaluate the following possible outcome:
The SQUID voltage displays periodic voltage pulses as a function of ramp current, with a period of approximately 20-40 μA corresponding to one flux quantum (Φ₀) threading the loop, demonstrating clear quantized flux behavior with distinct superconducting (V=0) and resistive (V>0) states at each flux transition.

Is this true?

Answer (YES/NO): YES